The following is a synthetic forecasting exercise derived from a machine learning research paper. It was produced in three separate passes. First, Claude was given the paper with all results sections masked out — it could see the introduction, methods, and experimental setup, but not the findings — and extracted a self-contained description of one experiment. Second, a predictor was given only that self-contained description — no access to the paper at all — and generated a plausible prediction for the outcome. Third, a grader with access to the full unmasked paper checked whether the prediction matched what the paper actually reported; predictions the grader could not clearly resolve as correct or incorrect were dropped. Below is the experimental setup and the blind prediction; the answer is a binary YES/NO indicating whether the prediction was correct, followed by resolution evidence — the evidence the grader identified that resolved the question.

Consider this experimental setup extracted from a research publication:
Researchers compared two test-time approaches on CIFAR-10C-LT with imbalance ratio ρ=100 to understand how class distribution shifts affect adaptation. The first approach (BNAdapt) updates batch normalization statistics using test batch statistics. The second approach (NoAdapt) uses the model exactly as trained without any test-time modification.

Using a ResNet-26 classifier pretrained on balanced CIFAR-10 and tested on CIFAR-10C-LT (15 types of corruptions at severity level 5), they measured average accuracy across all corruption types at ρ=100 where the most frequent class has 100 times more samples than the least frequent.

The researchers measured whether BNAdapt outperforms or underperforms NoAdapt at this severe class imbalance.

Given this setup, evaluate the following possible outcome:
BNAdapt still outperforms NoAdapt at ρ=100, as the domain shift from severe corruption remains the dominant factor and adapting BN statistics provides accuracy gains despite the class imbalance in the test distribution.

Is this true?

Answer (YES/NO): NO